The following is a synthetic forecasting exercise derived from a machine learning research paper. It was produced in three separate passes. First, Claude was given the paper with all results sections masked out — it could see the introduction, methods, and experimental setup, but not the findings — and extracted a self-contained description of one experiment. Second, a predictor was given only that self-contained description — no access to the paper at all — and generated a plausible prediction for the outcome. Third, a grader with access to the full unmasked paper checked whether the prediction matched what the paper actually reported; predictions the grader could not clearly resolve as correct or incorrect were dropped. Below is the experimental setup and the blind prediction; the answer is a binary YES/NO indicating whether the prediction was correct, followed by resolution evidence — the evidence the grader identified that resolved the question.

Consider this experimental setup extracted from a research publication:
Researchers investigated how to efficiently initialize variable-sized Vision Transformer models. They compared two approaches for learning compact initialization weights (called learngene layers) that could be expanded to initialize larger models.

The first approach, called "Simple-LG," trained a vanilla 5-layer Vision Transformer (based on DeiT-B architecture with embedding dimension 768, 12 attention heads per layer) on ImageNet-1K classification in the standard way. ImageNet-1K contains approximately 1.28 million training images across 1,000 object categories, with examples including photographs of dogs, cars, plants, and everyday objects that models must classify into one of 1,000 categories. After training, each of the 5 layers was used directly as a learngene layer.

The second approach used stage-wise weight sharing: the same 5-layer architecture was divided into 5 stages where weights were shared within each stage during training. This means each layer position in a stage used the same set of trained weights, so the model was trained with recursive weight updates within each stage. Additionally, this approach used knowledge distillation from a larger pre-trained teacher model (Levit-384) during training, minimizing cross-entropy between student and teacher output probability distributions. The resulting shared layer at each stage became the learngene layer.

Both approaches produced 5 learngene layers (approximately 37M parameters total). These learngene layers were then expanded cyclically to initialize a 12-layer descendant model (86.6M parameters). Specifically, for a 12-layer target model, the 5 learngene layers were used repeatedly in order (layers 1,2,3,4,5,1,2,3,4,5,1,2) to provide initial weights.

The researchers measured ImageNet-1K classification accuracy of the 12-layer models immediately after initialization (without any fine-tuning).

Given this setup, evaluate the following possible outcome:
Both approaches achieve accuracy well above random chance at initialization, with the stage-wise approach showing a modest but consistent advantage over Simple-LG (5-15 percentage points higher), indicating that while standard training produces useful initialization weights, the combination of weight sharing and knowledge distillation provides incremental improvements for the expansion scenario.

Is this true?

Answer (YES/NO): NO